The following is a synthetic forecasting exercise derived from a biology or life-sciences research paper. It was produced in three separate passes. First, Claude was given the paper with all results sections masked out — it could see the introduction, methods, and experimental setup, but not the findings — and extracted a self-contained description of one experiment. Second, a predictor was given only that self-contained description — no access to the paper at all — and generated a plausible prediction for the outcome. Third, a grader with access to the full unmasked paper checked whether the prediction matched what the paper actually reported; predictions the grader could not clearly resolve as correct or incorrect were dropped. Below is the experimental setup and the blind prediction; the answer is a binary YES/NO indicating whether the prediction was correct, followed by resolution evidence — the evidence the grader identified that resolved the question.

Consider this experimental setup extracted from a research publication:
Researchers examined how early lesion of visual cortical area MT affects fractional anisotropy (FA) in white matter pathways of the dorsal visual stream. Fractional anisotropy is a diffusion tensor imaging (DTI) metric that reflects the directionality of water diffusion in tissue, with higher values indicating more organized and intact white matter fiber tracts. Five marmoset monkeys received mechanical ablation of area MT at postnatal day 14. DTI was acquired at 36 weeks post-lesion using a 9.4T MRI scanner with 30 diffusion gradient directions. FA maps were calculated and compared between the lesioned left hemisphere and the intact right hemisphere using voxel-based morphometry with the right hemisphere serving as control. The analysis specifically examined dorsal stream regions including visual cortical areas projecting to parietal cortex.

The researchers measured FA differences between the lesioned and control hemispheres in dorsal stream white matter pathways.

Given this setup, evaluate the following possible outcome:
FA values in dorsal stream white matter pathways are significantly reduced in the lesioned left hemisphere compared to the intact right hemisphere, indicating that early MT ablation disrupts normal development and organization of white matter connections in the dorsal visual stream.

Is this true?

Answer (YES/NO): YES